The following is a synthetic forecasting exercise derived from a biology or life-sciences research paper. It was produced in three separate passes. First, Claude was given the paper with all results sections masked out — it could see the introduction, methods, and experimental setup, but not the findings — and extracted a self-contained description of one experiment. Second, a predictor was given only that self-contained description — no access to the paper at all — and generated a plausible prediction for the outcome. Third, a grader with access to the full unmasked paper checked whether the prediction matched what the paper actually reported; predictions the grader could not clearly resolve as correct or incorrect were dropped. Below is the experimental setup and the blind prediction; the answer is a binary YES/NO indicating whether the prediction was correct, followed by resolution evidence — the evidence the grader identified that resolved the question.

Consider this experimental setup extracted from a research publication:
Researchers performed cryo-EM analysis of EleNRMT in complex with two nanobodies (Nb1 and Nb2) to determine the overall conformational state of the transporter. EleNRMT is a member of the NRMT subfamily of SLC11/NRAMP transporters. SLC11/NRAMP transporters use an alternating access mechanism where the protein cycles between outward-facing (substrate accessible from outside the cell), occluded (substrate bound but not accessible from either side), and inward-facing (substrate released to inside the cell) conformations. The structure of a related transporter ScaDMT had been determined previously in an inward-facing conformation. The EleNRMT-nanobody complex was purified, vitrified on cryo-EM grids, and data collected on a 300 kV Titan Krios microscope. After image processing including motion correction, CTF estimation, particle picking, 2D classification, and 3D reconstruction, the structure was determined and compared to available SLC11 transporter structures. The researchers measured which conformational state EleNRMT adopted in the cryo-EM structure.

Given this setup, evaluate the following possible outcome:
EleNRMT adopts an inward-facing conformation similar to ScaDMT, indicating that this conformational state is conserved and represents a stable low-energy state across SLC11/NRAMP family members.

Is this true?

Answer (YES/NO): YES